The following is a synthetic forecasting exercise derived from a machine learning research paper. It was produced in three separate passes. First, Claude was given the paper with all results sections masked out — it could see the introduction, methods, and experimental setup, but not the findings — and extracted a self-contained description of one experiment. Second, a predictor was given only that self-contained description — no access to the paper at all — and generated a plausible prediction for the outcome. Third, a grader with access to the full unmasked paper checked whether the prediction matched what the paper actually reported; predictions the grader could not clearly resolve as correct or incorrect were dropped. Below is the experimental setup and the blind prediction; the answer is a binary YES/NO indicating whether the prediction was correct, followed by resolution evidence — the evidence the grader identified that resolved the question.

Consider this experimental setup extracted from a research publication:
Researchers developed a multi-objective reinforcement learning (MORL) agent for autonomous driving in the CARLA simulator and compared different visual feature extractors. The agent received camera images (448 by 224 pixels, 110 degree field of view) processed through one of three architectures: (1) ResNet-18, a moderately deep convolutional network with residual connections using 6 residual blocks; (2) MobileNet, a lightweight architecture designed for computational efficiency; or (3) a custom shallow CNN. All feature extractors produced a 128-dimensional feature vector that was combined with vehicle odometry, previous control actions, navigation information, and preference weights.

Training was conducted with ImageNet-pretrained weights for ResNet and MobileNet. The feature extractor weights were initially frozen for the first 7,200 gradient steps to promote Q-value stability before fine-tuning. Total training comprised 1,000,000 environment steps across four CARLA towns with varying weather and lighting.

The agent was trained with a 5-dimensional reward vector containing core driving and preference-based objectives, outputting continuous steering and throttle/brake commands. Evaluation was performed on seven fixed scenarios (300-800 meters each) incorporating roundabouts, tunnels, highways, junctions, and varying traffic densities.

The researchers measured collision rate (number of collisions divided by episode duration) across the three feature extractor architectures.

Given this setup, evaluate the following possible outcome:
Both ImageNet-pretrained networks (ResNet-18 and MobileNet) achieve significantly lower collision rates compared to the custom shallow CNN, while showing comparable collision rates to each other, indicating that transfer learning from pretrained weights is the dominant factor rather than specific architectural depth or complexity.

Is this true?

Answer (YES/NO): NO